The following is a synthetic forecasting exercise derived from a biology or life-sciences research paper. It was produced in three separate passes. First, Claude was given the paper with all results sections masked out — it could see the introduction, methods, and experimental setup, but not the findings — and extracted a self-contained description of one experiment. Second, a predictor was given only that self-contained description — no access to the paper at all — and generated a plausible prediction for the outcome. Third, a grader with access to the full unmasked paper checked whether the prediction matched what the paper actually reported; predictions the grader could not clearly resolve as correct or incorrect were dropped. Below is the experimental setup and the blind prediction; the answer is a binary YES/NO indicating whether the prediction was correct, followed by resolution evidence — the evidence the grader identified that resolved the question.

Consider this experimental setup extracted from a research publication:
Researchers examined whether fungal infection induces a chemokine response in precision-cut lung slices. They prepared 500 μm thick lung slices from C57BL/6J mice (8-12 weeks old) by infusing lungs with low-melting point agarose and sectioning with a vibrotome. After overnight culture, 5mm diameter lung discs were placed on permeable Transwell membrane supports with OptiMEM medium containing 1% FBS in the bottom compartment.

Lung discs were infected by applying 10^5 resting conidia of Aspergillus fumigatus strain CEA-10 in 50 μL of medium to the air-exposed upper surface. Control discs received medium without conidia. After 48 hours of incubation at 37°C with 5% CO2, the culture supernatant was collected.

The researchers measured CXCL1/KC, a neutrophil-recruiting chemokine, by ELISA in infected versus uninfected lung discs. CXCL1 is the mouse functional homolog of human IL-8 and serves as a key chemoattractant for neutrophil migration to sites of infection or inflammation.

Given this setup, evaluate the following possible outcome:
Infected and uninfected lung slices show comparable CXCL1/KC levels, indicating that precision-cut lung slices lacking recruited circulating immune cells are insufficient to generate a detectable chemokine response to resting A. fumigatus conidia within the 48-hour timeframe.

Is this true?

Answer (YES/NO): NO